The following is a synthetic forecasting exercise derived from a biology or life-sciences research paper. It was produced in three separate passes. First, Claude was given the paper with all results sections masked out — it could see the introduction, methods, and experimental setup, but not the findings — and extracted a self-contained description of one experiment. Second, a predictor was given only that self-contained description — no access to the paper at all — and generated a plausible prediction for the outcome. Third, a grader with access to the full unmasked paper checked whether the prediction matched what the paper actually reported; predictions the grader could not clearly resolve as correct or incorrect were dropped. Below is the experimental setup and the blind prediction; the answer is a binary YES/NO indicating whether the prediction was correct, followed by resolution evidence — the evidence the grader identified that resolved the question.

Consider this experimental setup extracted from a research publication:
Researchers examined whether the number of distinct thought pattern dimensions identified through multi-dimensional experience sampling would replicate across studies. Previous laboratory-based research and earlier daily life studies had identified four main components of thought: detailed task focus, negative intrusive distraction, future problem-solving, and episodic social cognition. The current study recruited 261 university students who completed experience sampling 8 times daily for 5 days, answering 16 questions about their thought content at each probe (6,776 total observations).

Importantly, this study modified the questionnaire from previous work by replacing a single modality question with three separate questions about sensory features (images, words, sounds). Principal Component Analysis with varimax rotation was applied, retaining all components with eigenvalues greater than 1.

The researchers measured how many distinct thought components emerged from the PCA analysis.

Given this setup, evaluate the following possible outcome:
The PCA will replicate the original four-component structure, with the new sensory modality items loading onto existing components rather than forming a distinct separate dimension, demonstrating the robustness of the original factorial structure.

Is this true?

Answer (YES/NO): NO